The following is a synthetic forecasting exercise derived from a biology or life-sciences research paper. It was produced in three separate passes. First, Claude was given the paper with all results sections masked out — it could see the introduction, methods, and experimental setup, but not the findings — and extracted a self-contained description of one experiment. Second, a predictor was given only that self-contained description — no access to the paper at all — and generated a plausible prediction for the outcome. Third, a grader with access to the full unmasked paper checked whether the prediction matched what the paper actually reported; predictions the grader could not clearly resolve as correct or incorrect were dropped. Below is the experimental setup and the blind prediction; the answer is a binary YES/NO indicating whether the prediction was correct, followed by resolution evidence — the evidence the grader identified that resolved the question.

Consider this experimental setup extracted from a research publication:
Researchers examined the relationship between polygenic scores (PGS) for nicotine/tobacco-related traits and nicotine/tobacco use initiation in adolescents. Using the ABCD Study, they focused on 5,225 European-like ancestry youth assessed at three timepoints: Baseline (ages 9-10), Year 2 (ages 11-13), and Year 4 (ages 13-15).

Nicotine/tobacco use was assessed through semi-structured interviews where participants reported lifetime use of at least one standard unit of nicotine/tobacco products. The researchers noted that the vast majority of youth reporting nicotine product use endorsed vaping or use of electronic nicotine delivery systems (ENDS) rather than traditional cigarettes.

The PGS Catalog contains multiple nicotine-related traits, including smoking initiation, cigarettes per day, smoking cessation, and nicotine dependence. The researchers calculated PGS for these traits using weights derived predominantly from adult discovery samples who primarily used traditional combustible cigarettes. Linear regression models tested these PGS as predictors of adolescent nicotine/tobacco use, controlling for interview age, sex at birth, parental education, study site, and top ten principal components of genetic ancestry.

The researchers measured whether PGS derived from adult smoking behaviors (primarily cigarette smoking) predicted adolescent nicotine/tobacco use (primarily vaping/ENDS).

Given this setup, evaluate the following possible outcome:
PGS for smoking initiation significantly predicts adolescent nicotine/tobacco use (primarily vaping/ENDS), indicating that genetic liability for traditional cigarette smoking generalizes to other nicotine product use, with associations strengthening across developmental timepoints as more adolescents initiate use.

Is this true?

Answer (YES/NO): NO